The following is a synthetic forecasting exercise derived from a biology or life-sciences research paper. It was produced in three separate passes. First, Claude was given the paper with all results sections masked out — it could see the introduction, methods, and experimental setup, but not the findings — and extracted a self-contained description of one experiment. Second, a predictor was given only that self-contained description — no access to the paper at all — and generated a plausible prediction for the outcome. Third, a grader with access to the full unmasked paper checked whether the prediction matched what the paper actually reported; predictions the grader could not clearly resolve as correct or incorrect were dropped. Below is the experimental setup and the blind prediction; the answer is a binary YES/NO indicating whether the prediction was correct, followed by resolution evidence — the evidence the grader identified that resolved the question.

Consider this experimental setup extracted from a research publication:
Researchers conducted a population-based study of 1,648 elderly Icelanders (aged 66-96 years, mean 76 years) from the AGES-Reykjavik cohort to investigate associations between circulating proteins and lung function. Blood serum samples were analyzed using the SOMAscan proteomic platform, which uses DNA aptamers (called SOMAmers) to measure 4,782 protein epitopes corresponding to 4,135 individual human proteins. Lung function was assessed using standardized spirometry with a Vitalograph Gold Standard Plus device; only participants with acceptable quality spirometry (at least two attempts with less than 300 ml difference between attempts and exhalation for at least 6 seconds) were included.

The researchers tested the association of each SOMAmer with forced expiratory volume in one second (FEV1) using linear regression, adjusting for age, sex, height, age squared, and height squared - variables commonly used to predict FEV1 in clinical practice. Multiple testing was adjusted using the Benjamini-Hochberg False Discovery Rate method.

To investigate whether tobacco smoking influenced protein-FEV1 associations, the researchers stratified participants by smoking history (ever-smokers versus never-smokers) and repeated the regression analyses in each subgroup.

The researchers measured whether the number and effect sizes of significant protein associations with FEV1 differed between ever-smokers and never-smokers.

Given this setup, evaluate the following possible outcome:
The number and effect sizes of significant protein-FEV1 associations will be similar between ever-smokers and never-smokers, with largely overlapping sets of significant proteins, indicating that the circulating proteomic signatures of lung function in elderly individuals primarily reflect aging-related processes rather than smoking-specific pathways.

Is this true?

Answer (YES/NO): NO